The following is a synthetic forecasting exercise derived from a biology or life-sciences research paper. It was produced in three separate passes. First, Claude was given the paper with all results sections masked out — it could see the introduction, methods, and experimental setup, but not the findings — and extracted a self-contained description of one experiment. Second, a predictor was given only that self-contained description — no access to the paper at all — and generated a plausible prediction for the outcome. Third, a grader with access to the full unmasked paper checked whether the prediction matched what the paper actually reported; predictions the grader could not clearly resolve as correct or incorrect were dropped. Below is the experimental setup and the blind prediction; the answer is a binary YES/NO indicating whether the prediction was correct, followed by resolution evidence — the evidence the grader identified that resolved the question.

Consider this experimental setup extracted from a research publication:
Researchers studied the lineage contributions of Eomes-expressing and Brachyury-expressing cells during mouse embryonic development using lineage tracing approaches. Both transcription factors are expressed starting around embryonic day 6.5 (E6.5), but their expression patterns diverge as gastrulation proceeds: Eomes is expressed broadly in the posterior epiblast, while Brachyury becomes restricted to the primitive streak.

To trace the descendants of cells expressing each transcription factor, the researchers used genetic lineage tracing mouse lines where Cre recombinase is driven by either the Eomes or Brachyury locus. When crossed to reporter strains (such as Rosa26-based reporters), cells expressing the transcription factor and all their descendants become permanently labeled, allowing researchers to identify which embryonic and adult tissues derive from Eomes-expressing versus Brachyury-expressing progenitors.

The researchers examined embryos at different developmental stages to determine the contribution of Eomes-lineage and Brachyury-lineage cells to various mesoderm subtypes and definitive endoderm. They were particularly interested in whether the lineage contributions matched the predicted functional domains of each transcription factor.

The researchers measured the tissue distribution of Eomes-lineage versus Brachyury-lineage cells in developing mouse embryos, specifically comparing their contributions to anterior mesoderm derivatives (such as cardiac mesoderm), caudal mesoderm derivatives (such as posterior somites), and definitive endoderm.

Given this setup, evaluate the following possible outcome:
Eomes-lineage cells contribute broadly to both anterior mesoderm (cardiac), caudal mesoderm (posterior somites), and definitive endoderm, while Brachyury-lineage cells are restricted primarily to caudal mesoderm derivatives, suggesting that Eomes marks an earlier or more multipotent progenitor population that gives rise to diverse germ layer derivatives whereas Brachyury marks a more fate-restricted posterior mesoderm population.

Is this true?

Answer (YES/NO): NO